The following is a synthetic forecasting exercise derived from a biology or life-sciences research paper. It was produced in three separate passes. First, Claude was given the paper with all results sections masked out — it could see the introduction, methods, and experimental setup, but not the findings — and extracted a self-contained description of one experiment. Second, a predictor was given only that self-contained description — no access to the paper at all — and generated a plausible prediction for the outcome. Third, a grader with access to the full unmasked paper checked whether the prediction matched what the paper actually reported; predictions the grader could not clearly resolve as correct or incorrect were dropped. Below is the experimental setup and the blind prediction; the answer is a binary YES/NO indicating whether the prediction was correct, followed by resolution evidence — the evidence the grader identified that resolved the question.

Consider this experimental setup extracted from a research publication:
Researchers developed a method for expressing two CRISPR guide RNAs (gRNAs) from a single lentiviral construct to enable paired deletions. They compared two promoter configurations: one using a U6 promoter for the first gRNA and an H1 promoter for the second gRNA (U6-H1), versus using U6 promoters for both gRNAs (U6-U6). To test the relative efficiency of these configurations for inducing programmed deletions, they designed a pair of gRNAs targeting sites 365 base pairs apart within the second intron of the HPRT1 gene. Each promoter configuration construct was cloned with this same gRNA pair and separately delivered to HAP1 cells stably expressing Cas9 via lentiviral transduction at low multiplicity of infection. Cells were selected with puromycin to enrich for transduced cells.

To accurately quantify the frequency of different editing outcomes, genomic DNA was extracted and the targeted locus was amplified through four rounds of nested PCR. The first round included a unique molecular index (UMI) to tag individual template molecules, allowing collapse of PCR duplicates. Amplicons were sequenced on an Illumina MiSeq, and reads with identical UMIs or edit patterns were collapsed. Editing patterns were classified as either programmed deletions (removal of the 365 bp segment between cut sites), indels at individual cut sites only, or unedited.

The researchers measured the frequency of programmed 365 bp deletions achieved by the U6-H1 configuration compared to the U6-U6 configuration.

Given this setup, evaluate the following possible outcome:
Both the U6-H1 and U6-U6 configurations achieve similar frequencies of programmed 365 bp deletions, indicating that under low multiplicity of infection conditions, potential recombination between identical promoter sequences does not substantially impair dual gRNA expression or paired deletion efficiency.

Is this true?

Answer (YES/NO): NO